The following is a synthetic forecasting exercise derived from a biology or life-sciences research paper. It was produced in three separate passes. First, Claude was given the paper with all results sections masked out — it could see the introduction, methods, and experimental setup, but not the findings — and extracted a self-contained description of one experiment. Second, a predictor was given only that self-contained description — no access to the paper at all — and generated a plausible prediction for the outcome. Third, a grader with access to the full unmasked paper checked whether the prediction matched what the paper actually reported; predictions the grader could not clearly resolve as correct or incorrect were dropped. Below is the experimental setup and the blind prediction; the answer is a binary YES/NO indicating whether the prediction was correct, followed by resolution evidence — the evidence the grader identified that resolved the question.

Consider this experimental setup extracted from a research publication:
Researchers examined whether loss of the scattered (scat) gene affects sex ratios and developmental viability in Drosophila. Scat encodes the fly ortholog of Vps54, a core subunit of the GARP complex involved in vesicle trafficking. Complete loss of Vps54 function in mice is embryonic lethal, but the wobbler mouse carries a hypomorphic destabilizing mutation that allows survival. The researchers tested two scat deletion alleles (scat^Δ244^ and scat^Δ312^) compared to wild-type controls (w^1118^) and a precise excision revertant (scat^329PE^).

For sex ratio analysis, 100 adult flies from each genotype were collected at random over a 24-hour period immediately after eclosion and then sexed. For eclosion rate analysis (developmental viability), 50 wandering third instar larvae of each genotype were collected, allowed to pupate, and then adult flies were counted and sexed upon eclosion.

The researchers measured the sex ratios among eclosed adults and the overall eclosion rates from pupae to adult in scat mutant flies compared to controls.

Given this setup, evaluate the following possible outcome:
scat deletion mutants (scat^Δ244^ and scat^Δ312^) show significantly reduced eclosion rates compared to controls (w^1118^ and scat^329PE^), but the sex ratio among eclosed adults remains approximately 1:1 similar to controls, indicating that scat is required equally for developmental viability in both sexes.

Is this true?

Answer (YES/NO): NO